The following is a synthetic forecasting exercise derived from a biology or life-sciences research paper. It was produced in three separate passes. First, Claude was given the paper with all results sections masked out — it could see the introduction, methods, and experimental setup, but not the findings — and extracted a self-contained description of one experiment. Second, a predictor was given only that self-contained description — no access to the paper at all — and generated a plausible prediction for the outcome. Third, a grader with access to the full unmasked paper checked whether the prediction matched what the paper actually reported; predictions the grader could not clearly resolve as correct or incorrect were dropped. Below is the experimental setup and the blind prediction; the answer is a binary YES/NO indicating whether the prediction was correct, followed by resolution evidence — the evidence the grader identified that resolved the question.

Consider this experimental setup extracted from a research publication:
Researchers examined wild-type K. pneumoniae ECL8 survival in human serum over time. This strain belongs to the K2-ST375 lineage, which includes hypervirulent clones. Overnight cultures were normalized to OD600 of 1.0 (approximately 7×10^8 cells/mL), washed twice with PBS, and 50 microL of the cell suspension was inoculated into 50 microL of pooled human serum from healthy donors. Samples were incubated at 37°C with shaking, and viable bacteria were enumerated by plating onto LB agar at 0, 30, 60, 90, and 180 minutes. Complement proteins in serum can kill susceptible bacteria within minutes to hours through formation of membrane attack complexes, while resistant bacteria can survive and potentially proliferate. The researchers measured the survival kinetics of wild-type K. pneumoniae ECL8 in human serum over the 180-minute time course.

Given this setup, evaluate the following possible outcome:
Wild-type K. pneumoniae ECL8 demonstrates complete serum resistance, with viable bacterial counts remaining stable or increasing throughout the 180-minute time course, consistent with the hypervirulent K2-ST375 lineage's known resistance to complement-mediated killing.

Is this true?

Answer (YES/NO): NO